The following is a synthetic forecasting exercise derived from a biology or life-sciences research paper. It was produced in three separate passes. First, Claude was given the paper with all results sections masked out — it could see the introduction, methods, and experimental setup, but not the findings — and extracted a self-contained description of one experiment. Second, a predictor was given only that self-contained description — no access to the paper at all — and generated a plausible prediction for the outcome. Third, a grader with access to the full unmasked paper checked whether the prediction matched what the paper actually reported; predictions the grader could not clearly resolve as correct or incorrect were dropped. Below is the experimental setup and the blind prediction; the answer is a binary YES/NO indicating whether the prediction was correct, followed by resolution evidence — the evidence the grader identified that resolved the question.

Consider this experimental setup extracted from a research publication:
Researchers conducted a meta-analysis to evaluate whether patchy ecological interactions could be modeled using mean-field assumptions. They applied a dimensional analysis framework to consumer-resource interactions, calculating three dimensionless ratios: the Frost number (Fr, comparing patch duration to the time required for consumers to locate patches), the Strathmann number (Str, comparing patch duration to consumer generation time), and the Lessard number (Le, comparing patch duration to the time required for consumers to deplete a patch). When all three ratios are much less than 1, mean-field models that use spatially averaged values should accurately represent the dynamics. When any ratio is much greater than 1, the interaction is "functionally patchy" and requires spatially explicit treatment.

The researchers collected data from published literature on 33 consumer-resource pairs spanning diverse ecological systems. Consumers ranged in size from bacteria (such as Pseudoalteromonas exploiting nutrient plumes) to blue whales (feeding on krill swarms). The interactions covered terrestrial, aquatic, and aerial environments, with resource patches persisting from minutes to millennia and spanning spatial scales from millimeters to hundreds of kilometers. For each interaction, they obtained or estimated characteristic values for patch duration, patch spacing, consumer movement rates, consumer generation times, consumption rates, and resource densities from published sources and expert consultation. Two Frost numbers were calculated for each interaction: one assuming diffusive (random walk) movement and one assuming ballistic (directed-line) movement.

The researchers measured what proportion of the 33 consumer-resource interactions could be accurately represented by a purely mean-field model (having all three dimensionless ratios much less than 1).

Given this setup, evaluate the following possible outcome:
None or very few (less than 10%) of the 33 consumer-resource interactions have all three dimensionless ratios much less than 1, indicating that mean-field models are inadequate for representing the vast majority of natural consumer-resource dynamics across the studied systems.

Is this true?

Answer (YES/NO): YES